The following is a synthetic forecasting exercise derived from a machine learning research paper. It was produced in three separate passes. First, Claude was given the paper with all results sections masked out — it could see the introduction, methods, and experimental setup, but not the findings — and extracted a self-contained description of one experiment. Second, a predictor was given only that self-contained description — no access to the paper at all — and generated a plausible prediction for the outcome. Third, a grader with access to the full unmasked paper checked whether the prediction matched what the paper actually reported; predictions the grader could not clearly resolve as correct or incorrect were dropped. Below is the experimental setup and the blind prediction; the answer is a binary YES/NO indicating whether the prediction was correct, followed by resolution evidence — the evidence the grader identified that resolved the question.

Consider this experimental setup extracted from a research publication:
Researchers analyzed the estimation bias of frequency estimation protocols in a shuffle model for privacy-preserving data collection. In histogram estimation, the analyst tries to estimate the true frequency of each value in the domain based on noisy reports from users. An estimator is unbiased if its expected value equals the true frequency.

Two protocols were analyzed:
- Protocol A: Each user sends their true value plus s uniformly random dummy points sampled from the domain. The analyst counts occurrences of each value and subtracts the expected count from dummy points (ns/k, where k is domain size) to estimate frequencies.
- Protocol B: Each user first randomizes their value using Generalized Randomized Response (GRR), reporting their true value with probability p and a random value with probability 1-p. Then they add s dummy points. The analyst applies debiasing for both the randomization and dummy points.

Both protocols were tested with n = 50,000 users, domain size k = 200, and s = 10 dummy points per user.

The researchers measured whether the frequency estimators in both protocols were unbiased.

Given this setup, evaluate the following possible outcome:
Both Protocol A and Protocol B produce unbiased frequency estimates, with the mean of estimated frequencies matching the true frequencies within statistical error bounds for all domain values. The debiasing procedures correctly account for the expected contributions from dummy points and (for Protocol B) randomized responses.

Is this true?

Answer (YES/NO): YES